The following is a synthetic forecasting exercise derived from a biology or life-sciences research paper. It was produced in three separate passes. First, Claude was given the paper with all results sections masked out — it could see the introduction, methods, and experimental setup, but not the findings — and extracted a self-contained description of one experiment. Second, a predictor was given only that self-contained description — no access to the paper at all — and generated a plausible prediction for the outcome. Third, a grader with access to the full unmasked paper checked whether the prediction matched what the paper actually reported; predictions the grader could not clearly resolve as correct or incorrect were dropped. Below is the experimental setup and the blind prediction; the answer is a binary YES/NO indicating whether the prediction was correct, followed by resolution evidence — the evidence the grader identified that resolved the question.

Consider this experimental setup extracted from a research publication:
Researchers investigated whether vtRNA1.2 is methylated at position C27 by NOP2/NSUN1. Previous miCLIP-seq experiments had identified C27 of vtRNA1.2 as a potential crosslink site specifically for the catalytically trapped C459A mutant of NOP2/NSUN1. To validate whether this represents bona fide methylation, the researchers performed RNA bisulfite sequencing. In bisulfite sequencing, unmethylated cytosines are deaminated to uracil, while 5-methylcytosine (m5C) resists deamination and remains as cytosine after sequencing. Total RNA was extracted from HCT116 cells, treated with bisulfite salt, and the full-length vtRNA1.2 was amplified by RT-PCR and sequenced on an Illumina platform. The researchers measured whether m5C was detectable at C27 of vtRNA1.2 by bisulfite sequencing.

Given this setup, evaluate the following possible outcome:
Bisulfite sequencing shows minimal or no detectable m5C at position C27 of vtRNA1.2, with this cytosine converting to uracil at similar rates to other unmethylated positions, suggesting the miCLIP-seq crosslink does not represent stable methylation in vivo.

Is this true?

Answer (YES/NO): YES